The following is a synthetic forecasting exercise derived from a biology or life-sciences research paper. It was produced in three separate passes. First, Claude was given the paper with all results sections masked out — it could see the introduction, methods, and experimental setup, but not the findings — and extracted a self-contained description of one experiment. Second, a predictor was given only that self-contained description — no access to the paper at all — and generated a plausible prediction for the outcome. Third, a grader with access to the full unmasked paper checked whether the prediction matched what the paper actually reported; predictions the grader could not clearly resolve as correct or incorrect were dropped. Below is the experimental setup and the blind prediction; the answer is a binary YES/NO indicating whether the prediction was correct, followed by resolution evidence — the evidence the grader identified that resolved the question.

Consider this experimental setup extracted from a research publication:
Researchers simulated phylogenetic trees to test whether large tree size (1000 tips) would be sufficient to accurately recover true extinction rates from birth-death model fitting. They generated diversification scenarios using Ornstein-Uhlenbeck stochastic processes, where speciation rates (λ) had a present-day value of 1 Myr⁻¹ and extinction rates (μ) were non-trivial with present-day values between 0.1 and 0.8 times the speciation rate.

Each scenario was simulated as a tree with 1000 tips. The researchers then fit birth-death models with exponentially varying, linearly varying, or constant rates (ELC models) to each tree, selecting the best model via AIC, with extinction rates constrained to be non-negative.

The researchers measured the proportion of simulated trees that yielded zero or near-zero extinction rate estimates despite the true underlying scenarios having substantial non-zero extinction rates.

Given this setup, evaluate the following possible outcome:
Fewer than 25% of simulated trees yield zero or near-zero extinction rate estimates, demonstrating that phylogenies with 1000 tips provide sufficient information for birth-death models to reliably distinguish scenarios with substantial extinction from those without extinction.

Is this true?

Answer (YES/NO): NO